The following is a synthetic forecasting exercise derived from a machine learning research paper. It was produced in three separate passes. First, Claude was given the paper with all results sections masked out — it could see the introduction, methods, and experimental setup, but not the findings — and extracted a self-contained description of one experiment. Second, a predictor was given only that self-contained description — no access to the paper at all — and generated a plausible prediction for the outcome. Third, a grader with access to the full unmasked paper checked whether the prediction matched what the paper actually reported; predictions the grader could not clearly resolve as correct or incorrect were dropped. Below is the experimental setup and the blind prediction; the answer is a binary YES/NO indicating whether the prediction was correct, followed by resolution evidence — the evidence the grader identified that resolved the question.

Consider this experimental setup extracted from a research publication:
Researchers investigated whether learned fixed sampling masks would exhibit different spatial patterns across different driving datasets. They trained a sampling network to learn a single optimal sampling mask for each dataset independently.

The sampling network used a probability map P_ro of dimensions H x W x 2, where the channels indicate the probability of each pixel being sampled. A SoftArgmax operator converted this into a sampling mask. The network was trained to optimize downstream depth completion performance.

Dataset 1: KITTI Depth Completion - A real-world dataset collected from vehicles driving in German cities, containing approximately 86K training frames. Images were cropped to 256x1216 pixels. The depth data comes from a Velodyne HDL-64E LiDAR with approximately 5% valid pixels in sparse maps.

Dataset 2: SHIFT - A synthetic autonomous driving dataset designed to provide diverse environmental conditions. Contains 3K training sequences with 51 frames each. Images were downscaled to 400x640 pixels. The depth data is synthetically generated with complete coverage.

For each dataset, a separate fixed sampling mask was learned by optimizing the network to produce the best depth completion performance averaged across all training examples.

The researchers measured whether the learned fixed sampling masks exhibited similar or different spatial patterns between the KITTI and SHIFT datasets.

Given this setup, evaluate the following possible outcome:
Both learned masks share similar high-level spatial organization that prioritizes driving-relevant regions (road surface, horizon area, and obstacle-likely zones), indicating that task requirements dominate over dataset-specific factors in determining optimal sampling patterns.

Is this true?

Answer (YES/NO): NO